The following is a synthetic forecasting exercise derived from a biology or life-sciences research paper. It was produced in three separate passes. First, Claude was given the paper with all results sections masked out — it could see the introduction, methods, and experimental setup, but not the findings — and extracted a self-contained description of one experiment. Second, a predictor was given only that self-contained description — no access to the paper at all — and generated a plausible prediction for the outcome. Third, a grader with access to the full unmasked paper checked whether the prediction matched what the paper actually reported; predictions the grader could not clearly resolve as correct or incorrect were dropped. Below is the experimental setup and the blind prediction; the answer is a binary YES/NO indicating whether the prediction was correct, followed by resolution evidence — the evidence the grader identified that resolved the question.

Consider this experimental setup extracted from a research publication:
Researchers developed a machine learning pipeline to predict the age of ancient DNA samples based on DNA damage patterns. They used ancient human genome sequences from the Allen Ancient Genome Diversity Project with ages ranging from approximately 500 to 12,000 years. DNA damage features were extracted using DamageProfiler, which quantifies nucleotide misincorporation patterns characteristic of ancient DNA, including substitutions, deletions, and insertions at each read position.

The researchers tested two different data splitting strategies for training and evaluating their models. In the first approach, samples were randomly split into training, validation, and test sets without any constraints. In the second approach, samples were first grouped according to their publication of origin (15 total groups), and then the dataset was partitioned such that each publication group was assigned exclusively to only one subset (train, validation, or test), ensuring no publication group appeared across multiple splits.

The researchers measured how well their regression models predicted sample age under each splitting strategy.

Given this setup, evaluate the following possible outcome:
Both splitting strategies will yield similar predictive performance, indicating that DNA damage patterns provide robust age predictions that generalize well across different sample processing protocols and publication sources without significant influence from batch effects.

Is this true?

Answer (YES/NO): NO